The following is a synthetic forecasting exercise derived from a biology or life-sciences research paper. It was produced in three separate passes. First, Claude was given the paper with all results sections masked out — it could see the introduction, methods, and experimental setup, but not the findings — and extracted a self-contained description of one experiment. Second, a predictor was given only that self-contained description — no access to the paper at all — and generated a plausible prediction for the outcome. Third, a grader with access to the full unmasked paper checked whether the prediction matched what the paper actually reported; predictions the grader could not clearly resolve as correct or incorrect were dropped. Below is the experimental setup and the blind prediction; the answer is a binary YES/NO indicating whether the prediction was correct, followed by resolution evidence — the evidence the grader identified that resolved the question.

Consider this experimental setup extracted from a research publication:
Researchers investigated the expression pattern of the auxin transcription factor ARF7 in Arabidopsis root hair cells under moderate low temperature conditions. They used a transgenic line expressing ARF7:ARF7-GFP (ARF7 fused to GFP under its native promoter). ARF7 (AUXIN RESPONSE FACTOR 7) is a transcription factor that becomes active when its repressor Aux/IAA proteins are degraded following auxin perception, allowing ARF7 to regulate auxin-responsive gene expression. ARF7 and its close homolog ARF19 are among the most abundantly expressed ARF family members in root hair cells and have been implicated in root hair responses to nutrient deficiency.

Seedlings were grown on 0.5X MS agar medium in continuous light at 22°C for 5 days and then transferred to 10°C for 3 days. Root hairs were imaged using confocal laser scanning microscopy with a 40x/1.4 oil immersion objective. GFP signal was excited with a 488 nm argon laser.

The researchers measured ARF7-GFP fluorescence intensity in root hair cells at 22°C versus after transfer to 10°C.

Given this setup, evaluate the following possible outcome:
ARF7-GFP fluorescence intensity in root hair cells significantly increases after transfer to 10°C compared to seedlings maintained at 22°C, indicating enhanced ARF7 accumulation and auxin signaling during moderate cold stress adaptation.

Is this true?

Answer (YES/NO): YES